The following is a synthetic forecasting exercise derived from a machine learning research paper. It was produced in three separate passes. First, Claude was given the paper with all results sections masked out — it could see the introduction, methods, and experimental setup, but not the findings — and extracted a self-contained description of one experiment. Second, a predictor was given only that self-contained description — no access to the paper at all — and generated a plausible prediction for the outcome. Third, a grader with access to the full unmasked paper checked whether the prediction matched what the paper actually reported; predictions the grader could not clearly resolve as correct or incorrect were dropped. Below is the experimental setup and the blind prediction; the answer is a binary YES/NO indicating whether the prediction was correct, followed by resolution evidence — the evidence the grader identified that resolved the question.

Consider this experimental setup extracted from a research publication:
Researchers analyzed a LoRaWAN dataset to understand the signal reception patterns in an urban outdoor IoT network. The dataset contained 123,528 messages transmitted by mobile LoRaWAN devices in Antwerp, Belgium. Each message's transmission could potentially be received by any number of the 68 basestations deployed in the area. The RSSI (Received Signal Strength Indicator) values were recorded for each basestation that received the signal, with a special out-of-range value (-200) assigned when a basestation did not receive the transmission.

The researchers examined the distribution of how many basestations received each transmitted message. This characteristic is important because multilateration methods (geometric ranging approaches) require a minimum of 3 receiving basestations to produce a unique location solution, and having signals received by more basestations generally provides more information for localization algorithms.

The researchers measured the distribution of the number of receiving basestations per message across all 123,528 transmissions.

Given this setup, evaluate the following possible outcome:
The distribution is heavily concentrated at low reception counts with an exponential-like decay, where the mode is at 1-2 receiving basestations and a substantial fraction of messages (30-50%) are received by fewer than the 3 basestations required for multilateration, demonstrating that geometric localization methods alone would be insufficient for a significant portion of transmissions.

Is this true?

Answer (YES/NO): NO